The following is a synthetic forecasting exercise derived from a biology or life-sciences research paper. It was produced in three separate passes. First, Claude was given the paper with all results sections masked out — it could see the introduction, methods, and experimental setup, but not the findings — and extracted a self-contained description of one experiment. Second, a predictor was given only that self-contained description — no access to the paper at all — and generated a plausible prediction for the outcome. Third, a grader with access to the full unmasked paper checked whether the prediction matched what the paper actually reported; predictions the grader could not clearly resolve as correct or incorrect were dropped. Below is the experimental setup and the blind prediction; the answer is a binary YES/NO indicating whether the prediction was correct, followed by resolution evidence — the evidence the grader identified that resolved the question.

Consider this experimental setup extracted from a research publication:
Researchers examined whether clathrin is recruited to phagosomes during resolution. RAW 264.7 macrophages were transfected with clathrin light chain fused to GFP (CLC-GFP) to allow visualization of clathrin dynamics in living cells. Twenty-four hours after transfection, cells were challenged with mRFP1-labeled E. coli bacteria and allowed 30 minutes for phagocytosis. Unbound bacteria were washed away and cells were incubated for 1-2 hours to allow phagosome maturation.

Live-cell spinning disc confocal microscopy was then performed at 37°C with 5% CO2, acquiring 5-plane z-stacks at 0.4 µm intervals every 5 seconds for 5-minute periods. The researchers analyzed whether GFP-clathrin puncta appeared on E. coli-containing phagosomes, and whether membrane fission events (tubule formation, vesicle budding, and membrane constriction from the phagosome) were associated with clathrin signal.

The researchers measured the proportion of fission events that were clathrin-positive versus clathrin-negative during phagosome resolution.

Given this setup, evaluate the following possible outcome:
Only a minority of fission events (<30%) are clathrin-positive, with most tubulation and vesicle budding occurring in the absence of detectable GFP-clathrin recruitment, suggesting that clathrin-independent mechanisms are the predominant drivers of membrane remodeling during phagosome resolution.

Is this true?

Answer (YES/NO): NO